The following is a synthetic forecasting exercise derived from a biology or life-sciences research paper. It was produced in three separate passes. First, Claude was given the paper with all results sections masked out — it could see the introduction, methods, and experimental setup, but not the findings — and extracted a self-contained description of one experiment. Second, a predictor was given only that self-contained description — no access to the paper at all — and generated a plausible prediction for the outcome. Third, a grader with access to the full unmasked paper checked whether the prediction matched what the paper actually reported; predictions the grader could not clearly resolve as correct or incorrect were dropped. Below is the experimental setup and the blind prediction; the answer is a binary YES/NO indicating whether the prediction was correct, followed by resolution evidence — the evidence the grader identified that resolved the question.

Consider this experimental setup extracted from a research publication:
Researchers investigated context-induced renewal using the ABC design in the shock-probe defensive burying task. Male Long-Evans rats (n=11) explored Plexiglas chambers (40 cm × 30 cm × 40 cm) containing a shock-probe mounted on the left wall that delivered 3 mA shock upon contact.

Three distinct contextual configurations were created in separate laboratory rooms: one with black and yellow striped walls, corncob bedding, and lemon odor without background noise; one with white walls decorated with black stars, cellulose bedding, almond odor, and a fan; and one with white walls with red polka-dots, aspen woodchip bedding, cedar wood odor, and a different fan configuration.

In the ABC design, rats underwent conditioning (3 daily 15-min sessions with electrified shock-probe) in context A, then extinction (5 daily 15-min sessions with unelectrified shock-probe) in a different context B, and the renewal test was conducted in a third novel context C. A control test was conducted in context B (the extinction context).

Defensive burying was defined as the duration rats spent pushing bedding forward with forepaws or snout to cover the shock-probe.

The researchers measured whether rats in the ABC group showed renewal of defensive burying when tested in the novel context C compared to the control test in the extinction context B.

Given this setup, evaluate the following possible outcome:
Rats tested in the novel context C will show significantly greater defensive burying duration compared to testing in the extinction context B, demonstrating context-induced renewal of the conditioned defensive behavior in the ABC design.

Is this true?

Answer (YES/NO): NO